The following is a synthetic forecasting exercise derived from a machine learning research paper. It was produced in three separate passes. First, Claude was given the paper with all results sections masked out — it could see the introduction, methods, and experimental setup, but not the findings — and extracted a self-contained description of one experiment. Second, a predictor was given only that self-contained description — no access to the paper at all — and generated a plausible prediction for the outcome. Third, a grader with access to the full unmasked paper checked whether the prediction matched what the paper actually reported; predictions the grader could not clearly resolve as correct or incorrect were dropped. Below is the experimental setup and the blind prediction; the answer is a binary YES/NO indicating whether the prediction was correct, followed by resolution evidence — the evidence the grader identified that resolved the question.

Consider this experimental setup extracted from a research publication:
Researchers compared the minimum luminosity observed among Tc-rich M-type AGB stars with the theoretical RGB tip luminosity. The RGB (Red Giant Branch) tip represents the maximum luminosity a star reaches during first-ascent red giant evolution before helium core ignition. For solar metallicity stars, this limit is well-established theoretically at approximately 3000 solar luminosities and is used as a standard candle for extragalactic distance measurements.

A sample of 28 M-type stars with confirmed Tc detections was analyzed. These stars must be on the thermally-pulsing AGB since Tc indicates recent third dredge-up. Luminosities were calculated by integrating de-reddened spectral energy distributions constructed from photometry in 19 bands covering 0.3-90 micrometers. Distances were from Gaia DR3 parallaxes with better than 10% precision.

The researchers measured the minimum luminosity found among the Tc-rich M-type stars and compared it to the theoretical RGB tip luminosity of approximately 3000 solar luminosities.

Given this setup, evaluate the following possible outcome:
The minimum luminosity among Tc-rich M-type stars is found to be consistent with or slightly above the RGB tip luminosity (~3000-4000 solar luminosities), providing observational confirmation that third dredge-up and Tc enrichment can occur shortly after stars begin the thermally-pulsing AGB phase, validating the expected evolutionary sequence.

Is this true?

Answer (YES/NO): NO